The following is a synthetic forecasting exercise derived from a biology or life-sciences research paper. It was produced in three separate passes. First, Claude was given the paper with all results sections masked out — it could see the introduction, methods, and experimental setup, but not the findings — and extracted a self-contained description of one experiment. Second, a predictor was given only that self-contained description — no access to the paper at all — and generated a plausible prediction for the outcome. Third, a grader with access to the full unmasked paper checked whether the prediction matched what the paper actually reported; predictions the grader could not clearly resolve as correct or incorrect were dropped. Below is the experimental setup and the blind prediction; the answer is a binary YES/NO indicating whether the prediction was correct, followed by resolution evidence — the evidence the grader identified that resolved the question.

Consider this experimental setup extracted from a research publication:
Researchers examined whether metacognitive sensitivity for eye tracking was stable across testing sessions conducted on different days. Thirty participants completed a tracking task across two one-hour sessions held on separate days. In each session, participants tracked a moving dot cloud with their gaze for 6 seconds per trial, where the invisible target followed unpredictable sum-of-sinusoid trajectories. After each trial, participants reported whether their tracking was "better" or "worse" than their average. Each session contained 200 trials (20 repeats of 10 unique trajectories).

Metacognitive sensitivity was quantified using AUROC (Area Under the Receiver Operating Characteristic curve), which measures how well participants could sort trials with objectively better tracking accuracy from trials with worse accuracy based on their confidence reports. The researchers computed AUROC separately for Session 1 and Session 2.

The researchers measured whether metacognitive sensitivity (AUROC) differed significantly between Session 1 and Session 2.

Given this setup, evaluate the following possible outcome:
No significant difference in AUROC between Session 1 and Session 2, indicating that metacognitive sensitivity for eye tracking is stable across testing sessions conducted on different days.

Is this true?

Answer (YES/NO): YES